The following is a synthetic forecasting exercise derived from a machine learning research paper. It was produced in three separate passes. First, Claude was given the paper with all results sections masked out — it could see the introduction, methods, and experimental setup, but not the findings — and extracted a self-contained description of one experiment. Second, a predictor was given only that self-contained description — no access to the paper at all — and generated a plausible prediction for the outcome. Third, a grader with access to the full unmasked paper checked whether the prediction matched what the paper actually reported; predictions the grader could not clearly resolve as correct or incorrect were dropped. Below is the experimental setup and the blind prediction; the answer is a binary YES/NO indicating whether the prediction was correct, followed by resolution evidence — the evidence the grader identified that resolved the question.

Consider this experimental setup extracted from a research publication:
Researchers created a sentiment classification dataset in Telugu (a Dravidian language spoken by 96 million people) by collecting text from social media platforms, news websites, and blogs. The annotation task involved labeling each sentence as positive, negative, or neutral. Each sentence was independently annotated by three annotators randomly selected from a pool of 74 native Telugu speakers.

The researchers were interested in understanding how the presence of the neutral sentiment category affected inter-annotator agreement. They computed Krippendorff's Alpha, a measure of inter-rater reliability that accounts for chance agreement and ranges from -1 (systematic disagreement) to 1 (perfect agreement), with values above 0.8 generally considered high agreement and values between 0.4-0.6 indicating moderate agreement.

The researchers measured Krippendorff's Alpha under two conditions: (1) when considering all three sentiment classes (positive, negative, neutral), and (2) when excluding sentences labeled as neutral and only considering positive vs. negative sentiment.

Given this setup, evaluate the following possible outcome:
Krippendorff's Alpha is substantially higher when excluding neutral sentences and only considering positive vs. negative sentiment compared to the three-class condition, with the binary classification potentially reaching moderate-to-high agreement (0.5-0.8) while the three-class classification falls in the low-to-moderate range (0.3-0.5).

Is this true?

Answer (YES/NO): NO